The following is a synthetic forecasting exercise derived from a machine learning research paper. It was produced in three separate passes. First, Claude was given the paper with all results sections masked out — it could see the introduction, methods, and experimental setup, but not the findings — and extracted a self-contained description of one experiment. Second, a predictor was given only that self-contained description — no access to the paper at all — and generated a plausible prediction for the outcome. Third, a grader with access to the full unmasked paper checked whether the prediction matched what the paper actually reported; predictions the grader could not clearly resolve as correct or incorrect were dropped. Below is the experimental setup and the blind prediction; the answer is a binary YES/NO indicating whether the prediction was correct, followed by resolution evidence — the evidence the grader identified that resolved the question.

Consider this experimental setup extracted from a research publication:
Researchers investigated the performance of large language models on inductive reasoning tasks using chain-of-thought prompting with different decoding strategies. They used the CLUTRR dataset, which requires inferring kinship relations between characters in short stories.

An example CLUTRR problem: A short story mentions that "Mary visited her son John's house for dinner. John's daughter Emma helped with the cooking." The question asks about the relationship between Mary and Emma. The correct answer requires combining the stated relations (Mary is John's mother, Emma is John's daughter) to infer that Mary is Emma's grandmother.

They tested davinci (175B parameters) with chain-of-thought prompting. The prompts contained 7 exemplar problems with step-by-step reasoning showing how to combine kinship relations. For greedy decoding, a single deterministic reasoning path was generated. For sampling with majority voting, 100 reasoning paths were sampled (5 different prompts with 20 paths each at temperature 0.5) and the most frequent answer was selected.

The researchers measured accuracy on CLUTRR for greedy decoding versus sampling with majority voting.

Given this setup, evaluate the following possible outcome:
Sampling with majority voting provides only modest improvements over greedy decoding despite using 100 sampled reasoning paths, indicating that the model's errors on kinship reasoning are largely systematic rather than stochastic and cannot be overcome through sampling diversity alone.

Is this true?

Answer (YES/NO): NO